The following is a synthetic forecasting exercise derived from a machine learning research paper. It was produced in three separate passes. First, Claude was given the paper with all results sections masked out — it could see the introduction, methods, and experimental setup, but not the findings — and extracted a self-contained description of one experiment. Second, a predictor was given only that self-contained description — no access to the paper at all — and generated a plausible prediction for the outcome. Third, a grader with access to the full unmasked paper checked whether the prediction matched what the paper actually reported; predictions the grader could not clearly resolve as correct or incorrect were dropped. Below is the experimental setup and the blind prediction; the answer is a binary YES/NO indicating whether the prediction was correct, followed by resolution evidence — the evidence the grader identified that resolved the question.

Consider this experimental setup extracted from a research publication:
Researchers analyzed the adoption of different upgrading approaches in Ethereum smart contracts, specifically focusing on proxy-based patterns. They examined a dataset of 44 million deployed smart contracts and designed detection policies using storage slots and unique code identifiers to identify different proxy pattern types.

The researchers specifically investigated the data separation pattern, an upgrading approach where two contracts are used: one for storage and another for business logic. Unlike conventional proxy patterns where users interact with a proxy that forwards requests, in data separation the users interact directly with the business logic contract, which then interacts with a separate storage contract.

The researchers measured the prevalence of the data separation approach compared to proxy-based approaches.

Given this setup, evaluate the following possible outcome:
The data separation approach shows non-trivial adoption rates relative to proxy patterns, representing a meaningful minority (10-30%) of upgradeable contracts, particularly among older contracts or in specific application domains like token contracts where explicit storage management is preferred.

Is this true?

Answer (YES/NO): NO